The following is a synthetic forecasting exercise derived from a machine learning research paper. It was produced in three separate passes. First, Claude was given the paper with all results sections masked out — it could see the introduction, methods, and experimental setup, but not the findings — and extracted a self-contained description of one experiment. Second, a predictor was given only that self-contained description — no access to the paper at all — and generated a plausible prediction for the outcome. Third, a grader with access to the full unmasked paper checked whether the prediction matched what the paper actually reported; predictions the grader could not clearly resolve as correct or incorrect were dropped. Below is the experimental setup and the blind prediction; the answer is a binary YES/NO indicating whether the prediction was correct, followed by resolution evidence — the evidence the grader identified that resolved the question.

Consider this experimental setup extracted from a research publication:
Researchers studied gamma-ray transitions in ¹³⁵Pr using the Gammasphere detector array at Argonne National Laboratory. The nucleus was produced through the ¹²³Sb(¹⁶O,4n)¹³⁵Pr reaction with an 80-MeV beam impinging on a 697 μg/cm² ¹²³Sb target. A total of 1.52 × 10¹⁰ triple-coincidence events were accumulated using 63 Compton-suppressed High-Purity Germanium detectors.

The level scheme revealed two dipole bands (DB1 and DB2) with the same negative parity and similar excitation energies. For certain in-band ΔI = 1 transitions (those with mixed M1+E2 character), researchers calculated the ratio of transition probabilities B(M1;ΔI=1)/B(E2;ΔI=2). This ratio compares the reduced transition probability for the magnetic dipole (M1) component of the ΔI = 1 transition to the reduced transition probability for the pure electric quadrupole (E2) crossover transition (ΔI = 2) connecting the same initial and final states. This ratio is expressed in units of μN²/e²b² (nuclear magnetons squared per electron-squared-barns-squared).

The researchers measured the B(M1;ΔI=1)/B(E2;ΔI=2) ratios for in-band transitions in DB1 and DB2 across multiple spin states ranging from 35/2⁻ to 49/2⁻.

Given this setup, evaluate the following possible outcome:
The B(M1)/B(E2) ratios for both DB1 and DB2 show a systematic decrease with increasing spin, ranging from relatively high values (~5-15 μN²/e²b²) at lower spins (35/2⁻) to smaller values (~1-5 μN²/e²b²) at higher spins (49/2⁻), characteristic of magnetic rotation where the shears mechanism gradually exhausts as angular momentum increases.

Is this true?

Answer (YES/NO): NO